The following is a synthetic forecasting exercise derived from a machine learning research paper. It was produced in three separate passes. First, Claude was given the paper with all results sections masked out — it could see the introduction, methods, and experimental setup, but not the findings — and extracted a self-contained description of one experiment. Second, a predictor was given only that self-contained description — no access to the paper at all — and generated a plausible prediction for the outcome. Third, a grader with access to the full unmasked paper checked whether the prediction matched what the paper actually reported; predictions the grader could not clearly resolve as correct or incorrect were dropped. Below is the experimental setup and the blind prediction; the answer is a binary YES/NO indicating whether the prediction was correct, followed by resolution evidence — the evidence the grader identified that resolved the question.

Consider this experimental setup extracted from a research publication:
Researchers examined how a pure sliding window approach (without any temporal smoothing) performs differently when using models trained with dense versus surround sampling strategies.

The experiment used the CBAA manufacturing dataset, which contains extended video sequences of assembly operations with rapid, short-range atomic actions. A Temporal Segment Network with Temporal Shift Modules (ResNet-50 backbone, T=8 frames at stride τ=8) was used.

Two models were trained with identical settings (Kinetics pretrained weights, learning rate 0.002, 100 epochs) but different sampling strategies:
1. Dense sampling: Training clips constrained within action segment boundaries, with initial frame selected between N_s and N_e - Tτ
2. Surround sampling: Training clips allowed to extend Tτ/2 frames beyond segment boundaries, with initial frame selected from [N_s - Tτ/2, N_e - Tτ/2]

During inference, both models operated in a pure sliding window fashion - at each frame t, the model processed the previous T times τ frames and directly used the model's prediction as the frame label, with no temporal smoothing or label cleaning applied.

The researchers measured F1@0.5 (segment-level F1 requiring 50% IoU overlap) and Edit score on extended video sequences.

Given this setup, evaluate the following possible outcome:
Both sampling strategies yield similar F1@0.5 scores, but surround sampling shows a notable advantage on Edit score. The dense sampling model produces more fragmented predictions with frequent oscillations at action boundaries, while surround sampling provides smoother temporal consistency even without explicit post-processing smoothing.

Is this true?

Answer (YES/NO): NO